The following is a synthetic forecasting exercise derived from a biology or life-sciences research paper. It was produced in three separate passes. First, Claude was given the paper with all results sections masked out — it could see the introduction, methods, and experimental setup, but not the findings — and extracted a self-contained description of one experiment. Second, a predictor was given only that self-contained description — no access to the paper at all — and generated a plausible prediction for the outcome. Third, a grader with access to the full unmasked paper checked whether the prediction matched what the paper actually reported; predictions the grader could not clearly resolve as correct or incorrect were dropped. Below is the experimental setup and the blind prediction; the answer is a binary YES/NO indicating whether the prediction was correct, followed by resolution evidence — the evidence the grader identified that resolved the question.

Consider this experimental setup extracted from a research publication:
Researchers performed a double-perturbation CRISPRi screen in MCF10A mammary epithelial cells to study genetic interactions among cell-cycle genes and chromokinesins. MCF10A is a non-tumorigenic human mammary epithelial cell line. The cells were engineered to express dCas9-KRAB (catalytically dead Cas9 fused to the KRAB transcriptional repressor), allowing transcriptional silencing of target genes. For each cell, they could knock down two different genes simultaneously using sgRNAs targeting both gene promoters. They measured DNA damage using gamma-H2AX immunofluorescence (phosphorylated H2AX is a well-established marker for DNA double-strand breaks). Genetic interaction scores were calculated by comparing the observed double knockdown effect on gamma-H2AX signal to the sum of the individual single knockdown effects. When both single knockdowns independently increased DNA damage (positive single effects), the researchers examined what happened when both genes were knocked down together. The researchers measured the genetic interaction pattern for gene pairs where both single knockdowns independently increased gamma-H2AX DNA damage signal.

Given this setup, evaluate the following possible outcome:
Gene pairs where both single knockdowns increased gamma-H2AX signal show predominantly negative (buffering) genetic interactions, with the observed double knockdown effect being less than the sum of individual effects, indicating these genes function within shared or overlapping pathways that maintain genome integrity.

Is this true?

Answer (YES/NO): YES